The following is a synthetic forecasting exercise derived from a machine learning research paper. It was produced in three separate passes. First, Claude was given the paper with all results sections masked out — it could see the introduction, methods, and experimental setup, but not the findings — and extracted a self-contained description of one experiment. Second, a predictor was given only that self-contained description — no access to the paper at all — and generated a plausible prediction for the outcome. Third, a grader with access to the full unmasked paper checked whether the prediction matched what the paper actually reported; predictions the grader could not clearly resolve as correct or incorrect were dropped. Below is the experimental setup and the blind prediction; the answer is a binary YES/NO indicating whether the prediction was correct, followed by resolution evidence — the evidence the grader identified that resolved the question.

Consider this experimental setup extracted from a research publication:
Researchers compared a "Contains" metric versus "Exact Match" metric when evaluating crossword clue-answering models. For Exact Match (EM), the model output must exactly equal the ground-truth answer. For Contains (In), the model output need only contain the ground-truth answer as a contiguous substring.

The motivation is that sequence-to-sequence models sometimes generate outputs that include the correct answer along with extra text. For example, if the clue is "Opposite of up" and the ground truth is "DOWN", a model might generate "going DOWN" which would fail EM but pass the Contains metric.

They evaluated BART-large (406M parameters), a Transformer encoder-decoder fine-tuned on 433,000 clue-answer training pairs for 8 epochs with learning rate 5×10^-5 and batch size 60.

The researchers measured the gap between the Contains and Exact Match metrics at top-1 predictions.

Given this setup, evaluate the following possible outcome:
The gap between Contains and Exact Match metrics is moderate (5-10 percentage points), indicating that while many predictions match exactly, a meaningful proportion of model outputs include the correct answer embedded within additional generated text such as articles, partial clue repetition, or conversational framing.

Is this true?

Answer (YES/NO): NO